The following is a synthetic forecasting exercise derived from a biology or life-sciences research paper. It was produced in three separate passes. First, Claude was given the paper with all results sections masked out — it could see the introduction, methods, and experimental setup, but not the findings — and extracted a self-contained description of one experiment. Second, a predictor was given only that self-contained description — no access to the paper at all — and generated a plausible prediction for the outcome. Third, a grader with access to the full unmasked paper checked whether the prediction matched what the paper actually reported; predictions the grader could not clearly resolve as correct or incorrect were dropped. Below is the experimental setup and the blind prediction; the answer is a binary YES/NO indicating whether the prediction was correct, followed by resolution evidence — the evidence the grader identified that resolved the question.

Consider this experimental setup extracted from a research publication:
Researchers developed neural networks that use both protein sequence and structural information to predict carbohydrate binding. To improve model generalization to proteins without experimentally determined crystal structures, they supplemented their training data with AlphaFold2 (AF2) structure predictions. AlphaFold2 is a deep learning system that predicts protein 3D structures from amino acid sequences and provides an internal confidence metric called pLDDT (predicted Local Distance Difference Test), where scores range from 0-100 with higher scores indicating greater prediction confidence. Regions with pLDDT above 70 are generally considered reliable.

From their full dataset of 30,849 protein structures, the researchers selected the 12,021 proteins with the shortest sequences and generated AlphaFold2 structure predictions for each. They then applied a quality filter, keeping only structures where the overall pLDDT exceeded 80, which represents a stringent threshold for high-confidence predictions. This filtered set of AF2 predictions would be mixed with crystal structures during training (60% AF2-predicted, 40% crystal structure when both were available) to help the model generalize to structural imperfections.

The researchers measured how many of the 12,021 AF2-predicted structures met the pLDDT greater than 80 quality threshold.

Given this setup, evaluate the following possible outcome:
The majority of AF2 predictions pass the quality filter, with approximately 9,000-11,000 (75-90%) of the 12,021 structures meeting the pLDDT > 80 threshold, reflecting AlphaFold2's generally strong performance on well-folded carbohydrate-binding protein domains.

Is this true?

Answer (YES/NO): NO